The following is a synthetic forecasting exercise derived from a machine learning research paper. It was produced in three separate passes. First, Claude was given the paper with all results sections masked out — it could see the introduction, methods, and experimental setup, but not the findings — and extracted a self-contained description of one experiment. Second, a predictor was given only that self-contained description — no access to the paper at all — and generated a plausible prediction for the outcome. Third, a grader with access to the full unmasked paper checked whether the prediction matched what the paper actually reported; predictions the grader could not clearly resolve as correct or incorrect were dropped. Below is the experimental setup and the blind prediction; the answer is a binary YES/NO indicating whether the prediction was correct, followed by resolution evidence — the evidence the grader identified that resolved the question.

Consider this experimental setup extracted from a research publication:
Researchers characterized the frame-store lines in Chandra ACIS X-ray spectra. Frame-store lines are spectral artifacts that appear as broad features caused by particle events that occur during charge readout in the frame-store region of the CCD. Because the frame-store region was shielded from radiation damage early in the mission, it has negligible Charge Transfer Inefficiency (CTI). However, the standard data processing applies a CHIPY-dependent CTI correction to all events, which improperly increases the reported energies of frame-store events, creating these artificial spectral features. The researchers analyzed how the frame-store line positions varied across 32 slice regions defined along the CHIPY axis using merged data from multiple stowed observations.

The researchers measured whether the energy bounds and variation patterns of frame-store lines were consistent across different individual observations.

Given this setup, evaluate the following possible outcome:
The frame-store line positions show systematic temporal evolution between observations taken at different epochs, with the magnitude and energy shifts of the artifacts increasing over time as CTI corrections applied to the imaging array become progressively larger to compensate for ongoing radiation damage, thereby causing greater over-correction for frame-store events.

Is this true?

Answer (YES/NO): NO